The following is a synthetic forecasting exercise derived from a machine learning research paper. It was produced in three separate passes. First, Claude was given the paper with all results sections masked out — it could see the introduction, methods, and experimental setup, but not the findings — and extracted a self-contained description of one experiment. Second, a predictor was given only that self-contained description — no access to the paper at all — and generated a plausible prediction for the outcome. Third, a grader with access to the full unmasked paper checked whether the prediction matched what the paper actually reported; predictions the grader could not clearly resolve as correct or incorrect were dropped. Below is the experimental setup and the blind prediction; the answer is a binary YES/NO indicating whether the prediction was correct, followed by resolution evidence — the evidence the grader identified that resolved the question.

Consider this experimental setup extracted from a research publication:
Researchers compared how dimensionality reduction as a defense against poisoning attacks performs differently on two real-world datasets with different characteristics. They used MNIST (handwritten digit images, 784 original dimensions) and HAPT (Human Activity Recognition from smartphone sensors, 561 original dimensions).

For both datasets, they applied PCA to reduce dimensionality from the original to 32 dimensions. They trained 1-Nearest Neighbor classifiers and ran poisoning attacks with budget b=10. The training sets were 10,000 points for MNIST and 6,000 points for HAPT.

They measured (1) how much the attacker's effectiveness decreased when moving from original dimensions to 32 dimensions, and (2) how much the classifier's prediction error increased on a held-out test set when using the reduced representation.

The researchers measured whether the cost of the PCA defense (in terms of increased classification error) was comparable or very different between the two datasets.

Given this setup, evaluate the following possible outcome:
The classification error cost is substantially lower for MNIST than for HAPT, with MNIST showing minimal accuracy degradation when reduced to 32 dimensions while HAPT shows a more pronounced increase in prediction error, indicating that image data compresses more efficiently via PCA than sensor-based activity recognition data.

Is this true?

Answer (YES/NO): YES